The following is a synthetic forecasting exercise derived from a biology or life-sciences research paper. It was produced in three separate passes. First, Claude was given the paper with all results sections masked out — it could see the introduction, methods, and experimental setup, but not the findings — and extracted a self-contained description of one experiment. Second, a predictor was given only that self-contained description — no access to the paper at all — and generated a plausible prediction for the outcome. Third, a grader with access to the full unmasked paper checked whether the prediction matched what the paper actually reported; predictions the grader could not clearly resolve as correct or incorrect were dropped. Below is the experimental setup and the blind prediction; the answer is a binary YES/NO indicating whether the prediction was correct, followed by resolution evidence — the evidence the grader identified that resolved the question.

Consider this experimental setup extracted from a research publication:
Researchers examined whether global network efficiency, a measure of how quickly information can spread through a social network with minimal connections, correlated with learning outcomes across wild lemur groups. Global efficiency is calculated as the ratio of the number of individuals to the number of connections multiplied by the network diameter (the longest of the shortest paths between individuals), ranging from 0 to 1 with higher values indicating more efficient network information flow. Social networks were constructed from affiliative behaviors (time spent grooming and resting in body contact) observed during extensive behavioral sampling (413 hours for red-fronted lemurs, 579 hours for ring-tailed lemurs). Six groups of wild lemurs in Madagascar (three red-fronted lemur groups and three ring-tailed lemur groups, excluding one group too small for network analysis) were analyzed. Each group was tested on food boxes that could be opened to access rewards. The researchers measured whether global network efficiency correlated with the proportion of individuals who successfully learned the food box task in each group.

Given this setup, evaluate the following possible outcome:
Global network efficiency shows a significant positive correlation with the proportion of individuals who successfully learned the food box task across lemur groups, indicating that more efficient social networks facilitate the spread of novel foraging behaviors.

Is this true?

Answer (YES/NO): YES